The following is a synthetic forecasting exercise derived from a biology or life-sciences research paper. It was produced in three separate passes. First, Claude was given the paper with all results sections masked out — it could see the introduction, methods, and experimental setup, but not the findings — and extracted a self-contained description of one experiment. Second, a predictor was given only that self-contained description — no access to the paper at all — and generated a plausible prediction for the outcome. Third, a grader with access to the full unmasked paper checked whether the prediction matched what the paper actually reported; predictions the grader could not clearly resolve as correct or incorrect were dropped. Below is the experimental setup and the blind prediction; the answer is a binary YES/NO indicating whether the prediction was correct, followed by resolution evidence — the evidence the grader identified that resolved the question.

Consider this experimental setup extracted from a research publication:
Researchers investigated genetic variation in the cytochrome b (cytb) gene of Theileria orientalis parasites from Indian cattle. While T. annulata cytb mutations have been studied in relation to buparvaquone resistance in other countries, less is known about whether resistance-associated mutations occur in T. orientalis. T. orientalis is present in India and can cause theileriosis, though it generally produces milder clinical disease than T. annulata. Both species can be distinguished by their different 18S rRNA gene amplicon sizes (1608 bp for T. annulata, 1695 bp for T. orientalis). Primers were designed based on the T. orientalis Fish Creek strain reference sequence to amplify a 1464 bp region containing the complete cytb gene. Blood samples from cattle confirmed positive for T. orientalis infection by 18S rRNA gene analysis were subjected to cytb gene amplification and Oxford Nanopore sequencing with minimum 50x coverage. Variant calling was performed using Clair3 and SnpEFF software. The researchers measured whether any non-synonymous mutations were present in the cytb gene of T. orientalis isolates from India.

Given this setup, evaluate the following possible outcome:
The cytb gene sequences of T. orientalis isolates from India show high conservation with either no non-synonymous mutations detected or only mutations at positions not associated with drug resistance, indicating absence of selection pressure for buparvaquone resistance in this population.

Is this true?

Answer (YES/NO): NO